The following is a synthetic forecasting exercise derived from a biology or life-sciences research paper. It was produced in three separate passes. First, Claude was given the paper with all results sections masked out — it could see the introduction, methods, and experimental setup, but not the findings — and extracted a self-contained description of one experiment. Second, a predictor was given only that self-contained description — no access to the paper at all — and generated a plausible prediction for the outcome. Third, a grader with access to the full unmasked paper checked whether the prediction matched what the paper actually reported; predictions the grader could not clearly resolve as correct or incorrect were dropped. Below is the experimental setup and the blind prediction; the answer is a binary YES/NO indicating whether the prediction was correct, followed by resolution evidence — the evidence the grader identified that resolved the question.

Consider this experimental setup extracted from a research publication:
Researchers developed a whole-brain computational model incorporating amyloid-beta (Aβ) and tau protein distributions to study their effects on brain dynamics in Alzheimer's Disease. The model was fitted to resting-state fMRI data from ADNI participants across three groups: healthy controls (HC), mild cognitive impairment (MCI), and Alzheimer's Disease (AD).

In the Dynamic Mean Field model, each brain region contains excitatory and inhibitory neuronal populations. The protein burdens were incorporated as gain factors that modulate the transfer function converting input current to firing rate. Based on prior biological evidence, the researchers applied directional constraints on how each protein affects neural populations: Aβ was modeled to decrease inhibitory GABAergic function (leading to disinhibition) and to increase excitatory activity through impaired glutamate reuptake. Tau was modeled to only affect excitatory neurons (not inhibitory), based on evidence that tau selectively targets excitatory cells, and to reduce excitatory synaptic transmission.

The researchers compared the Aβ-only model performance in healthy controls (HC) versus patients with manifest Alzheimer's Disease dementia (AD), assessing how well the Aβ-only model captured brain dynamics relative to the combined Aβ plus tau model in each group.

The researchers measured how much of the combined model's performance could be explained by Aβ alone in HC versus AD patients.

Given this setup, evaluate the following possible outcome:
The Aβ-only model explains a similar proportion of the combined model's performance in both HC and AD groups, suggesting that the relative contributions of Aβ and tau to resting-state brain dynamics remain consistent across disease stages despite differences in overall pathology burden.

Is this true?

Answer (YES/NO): NO